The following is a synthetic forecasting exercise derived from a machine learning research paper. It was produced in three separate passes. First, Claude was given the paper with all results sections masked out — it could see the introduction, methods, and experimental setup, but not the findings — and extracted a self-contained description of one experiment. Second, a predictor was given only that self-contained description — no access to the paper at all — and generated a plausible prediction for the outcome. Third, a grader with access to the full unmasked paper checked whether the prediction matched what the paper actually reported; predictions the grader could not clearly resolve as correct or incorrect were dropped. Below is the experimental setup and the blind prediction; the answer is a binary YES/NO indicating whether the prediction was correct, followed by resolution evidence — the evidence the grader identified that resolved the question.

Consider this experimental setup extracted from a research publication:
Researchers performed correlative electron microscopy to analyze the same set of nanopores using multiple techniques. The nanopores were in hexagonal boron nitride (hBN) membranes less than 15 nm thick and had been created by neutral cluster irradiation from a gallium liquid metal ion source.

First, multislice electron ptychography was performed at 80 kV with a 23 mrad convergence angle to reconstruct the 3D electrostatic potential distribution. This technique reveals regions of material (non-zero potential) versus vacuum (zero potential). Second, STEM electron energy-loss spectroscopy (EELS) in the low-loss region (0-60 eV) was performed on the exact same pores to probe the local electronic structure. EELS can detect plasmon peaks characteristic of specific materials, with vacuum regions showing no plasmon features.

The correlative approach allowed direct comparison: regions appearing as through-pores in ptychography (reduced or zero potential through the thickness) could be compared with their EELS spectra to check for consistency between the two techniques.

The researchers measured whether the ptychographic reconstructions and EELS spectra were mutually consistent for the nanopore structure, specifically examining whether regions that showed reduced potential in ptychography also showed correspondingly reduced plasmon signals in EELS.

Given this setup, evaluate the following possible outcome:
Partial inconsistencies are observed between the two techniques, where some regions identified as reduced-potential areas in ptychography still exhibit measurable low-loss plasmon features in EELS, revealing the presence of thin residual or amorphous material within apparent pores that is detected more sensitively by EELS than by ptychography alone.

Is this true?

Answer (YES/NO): NO